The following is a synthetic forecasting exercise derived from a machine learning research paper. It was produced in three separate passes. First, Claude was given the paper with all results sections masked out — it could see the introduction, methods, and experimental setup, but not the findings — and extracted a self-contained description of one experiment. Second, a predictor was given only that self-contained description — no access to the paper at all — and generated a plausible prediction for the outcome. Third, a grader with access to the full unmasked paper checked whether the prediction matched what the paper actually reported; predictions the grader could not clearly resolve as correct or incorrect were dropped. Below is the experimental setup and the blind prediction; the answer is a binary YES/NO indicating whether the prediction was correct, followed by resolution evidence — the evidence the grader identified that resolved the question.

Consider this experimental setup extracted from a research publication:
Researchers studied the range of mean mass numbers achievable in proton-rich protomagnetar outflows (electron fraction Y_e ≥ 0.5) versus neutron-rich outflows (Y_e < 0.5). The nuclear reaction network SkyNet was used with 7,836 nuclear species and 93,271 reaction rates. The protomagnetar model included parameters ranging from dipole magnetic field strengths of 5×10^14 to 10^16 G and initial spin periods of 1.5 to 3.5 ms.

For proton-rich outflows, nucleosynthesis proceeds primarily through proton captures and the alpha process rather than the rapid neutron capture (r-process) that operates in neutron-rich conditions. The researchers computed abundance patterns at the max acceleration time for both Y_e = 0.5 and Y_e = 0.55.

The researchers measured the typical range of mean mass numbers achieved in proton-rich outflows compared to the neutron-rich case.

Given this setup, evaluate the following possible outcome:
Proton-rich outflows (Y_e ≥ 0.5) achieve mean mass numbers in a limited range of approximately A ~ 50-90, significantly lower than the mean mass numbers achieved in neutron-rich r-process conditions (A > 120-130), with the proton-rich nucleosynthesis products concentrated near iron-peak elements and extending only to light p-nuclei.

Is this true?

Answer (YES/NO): NO